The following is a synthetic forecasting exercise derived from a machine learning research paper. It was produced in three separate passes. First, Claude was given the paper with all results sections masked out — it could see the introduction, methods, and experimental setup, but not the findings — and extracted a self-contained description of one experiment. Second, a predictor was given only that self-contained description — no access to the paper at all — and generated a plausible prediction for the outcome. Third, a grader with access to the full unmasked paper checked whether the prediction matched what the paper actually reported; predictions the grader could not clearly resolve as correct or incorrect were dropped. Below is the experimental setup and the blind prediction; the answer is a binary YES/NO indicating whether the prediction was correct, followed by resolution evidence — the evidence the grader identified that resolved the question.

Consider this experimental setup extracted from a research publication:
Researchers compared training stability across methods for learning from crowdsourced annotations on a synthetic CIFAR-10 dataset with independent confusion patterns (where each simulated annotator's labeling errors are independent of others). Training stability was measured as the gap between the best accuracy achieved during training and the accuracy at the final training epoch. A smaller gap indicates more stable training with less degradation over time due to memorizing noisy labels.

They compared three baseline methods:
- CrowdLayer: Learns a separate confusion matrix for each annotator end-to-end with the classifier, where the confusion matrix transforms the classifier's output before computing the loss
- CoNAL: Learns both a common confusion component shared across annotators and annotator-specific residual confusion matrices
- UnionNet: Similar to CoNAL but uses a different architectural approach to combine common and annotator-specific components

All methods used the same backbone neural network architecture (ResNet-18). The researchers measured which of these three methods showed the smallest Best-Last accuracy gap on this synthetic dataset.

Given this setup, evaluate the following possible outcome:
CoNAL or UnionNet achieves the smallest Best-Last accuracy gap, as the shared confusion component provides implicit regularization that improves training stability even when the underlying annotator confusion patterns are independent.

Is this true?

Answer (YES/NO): YES